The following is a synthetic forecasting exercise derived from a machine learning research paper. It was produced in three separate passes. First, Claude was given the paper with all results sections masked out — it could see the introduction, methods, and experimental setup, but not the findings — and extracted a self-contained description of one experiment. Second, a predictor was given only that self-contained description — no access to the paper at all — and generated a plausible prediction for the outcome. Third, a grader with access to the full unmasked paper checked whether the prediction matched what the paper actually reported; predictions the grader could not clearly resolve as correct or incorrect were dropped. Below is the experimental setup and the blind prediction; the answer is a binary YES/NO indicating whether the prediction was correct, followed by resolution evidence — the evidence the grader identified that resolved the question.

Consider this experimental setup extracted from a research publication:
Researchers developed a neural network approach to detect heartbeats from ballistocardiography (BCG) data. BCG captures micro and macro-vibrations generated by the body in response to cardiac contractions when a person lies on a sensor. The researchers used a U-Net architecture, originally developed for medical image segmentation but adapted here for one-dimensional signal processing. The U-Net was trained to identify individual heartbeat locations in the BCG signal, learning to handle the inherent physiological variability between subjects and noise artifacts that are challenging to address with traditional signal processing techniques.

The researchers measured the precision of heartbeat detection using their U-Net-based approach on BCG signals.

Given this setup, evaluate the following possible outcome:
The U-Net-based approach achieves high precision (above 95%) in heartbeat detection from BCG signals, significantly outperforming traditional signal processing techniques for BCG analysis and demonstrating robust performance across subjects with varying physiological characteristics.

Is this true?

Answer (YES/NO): NO